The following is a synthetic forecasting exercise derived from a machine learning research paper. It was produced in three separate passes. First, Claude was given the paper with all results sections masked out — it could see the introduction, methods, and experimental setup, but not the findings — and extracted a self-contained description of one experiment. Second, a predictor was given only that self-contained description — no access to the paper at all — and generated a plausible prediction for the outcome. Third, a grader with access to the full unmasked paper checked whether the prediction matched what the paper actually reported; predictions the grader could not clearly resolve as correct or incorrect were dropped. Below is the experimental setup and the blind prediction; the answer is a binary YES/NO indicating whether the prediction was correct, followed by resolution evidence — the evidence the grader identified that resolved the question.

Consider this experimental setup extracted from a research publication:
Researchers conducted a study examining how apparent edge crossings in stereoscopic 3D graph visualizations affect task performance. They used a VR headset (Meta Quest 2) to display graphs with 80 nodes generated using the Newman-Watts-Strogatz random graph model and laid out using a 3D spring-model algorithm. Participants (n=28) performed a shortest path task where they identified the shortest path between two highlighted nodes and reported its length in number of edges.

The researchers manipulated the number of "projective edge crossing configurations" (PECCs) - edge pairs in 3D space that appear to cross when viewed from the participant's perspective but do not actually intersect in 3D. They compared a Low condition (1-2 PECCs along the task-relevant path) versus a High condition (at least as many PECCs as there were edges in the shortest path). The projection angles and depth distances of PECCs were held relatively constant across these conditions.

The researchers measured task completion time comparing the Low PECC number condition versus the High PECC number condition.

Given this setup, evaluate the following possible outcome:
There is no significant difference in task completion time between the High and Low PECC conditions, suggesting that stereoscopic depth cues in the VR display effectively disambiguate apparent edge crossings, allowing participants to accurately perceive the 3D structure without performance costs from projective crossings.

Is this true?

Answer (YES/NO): NO